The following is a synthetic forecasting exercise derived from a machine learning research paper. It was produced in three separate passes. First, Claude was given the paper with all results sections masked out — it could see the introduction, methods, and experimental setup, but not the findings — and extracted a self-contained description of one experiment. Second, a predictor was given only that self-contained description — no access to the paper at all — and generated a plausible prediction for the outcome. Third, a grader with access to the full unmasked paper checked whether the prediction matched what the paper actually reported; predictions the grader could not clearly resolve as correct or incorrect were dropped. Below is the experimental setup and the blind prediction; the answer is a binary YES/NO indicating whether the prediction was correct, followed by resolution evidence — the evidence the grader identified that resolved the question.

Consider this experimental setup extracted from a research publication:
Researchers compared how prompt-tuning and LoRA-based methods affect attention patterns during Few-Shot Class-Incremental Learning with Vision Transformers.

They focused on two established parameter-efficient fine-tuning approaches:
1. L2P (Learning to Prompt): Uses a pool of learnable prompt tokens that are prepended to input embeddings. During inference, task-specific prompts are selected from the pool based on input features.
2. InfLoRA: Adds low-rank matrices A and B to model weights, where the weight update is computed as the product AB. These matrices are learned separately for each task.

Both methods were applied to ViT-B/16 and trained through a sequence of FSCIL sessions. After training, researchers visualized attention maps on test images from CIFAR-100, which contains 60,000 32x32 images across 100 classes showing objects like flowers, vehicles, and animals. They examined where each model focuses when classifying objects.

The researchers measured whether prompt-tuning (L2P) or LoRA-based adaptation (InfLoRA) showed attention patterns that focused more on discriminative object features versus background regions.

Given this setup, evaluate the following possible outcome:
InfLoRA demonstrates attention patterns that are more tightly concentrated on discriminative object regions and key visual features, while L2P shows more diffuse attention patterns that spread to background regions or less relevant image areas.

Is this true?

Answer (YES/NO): NO